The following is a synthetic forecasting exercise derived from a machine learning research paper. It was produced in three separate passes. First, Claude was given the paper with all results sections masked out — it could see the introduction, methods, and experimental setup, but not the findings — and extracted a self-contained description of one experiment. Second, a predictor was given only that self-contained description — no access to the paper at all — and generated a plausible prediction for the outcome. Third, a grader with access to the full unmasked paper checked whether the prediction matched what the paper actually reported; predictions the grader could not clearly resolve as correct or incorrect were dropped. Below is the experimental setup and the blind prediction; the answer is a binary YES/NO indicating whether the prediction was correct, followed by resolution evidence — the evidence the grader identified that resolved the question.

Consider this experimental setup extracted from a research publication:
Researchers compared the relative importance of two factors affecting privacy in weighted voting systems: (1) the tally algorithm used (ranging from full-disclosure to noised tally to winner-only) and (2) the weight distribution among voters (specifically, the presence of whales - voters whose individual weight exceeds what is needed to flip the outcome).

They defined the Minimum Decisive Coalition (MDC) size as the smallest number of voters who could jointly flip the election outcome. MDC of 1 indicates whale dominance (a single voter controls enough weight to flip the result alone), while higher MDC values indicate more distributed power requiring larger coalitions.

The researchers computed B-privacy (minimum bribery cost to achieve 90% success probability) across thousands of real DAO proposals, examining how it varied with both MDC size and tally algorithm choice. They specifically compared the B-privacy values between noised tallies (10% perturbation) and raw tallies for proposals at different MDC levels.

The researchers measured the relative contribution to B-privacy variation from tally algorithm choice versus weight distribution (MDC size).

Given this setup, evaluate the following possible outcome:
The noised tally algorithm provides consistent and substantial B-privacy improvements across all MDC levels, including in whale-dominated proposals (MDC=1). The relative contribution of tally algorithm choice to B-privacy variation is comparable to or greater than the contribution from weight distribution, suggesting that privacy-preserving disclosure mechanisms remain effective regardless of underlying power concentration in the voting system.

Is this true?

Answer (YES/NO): NO